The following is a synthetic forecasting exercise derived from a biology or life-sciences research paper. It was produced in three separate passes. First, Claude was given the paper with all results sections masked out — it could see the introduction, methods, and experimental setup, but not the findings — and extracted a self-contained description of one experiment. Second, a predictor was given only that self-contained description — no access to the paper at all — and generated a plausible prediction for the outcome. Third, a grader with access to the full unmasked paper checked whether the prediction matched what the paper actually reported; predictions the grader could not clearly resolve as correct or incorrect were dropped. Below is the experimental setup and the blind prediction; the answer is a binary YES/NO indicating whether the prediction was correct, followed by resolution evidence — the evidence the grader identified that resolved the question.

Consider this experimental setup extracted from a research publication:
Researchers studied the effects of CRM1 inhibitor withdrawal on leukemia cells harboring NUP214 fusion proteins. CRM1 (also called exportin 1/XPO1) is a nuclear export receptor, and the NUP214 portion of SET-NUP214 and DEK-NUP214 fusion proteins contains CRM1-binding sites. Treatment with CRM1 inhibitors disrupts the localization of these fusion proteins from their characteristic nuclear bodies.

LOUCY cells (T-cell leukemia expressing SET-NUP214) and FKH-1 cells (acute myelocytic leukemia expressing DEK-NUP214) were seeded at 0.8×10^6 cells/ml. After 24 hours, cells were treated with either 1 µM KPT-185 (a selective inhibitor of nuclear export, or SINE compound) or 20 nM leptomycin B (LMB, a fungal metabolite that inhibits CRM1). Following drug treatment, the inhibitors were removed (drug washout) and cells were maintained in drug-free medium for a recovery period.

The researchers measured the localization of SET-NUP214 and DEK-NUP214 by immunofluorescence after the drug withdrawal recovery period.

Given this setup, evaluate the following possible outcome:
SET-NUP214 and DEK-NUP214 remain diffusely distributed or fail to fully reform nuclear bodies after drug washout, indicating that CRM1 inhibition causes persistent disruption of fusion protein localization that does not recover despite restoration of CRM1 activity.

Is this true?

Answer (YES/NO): NO